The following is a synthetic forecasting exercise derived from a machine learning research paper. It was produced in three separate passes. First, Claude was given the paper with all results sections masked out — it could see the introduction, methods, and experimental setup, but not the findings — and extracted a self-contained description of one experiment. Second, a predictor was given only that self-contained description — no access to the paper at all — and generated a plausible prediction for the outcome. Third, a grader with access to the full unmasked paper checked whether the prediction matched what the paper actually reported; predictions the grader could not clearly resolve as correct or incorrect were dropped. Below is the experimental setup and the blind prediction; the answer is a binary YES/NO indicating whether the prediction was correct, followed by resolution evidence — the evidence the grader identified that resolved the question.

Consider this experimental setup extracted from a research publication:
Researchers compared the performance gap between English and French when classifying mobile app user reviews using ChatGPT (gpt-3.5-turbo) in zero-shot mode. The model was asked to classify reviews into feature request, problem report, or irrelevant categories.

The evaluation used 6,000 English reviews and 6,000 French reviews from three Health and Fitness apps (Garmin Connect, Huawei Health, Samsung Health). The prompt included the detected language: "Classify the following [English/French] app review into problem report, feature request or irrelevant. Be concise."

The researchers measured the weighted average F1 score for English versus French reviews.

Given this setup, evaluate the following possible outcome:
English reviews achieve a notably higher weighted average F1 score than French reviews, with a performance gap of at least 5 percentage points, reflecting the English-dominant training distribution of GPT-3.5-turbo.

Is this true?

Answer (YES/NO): NO